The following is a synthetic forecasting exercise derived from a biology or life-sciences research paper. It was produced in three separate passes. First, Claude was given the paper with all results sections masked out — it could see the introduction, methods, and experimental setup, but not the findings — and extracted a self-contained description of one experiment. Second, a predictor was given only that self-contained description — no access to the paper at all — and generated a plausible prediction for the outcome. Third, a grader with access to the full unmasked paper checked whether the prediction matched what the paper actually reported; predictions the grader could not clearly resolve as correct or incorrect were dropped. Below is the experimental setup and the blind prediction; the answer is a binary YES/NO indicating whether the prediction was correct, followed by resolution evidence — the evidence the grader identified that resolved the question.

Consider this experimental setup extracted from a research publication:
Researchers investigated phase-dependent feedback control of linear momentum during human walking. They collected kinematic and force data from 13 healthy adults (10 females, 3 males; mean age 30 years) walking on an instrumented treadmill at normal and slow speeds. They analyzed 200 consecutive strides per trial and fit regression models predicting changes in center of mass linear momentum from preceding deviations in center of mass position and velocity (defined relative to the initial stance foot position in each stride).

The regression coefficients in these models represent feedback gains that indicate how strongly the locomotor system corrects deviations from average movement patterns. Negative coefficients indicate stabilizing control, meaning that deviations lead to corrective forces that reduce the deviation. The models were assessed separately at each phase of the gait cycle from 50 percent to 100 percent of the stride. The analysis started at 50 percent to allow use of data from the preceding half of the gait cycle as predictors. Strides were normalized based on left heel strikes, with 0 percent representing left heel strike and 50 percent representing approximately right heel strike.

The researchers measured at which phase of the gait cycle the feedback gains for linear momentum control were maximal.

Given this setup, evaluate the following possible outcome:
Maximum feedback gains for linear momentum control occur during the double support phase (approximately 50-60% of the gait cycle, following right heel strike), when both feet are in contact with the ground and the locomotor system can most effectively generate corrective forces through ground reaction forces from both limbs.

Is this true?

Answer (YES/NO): NO